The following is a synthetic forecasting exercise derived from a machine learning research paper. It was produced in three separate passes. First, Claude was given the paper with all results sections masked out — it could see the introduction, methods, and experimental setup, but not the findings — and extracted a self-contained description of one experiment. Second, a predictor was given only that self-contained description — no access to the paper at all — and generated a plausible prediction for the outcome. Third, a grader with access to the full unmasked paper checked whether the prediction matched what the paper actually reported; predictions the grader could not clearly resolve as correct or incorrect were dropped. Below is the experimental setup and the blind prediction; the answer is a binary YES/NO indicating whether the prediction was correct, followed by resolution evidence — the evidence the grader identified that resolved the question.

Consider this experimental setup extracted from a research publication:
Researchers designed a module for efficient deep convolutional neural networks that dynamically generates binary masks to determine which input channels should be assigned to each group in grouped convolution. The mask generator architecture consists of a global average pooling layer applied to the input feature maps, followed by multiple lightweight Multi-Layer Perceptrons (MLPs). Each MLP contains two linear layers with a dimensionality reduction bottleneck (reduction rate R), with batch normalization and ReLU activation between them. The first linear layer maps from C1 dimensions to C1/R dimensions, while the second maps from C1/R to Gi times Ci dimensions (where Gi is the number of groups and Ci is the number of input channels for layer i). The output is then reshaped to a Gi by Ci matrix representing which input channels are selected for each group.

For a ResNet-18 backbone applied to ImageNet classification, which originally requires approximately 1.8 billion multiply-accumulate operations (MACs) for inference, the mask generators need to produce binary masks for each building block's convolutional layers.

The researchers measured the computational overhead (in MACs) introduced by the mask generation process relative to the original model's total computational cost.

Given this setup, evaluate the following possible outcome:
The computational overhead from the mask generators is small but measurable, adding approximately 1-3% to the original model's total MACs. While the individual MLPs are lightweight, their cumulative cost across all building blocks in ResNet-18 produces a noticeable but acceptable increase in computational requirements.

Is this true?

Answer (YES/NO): NO